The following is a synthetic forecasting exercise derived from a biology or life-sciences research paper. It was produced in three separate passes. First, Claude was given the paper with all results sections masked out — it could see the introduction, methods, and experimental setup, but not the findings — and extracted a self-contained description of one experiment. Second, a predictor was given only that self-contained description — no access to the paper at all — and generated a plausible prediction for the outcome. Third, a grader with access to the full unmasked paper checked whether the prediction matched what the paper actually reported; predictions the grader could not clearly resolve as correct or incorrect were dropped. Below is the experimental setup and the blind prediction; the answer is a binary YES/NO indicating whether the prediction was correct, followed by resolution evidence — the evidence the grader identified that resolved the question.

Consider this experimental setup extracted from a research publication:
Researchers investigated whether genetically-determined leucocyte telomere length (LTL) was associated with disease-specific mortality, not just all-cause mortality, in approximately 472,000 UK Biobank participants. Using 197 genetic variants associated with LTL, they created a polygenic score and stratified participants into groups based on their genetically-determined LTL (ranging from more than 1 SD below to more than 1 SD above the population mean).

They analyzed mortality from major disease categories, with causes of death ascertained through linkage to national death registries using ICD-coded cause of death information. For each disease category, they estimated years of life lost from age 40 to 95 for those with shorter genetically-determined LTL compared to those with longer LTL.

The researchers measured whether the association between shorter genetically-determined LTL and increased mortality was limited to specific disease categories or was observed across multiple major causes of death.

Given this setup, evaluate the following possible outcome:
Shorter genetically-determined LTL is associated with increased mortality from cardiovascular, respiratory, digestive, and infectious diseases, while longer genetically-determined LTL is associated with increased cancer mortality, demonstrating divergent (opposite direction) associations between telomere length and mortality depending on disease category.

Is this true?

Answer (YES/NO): NO